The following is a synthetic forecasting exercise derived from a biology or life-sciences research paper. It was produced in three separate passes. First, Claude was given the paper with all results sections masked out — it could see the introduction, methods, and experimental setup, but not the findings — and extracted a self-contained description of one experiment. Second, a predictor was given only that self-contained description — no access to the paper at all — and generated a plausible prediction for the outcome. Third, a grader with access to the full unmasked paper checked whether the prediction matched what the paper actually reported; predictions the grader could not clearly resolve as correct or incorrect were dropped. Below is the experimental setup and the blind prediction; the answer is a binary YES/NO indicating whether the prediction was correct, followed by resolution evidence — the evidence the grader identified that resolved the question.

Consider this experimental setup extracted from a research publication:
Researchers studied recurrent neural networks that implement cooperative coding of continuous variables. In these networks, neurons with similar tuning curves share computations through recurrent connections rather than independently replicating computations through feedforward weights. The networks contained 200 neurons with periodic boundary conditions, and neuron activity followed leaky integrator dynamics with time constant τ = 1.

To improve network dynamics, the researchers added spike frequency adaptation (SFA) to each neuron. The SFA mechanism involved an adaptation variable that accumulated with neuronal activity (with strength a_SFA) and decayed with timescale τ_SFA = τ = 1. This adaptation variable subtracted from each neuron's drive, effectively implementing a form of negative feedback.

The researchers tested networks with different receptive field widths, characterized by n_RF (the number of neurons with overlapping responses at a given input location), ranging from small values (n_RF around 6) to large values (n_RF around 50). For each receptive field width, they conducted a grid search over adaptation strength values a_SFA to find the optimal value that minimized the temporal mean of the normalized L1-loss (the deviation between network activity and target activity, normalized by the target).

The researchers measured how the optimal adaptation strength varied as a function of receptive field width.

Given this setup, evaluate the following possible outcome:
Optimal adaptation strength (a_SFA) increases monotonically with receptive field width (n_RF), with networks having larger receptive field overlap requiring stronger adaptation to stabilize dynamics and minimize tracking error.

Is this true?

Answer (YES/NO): YES